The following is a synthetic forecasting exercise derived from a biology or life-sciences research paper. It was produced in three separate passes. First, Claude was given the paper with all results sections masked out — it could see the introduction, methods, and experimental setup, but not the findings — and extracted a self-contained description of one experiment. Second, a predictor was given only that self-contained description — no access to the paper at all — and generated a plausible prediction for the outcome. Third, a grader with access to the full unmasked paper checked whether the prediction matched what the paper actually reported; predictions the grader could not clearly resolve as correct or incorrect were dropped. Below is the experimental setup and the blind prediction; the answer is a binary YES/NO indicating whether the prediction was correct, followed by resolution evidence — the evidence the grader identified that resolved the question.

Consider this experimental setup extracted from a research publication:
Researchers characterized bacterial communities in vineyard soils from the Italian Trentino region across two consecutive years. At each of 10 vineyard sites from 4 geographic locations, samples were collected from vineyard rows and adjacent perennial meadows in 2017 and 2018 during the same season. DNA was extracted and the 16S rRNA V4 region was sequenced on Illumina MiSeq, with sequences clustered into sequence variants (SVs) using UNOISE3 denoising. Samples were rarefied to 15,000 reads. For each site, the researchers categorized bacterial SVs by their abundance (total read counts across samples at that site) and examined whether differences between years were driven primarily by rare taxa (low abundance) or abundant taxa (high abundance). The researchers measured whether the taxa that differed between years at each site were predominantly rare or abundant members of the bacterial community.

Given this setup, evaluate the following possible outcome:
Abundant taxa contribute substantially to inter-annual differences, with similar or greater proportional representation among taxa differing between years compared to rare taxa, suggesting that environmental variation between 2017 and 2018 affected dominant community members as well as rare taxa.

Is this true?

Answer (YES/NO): NO